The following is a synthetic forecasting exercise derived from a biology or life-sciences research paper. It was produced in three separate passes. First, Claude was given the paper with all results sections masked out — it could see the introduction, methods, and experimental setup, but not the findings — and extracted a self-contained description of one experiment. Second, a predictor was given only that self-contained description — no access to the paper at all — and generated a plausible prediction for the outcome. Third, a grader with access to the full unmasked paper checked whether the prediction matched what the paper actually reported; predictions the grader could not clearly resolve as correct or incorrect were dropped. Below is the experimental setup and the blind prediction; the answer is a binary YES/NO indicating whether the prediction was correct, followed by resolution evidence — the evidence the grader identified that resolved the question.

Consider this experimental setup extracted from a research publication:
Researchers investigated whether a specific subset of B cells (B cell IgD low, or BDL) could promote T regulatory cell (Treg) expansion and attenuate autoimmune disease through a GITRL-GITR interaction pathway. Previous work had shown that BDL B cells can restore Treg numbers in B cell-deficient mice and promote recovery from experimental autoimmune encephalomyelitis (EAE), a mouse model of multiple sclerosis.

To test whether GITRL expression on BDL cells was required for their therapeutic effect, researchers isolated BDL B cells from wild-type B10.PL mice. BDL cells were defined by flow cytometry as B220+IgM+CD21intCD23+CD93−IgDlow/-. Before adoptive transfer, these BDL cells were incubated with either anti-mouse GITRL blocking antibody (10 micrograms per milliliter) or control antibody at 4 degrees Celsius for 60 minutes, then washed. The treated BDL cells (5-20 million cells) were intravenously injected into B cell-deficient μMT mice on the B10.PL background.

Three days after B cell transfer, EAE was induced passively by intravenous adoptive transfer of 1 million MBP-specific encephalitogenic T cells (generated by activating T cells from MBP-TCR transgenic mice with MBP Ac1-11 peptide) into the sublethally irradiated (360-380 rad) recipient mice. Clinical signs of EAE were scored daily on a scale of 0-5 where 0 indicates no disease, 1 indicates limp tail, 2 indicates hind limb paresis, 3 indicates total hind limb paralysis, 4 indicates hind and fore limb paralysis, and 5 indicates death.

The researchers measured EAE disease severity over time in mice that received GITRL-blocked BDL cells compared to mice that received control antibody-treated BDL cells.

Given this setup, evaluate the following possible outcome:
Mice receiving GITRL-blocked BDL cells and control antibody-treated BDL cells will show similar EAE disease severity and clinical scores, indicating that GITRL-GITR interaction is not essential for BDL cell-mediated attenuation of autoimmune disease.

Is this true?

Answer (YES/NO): NO